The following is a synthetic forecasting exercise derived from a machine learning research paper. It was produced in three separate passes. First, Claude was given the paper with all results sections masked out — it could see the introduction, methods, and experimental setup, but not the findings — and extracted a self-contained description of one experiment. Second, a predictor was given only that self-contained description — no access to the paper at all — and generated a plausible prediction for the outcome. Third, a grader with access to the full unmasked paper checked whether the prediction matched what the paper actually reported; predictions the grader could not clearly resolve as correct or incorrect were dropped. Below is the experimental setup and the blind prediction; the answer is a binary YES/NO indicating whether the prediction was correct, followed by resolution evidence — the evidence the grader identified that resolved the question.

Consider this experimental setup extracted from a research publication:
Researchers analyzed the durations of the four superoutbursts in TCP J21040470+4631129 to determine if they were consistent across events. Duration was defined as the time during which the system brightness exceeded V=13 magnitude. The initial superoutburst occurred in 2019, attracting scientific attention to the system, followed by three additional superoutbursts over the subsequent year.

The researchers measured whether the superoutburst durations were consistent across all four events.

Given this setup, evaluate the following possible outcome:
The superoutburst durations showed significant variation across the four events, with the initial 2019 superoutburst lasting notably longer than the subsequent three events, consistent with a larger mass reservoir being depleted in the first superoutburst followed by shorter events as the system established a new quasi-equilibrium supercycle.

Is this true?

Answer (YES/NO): YES